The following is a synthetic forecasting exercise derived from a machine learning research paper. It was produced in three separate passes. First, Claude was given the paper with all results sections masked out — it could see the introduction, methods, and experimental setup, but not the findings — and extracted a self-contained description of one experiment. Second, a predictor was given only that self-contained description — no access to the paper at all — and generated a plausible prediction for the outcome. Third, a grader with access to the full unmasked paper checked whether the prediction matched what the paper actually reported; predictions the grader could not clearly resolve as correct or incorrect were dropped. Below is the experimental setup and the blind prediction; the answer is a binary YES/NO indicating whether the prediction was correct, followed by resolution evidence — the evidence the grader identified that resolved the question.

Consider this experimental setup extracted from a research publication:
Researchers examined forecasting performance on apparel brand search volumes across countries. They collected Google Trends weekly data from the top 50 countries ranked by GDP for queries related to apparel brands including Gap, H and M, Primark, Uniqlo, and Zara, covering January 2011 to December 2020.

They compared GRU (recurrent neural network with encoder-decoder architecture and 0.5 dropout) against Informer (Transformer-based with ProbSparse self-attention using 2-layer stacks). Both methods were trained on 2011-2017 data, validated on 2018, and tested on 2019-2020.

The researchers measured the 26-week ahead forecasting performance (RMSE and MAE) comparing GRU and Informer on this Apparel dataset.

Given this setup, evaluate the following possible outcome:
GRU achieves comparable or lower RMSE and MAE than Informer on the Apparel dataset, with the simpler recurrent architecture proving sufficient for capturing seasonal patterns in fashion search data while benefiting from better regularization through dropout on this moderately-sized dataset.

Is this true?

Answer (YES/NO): YES